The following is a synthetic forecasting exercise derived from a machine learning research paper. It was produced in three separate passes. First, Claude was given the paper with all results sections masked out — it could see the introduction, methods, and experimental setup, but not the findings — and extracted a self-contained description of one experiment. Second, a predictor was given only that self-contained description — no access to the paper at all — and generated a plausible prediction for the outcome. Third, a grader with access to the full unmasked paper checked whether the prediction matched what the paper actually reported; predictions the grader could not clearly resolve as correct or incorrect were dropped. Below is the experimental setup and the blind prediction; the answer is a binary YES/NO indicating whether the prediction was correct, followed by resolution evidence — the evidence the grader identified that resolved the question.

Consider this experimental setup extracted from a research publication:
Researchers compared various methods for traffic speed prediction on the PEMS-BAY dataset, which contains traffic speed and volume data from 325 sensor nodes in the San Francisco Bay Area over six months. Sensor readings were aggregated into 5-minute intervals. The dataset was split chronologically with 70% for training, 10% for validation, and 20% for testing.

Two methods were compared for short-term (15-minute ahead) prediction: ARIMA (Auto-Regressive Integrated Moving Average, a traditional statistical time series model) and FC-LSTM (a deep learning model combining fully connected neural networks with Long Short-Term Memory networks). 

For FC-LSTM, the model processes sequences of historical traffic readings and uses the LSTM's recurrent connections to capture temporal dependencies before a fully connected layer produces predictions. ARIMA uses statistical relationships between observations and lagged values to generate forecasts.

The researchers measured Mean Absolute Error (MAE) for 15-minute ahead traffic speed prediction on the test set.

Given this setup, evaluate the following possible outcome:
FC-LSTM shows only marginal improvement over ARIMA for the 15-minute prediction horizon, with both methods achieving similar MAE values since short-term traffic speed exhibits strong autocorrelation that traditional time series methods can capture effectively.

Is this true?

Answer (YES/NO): NO